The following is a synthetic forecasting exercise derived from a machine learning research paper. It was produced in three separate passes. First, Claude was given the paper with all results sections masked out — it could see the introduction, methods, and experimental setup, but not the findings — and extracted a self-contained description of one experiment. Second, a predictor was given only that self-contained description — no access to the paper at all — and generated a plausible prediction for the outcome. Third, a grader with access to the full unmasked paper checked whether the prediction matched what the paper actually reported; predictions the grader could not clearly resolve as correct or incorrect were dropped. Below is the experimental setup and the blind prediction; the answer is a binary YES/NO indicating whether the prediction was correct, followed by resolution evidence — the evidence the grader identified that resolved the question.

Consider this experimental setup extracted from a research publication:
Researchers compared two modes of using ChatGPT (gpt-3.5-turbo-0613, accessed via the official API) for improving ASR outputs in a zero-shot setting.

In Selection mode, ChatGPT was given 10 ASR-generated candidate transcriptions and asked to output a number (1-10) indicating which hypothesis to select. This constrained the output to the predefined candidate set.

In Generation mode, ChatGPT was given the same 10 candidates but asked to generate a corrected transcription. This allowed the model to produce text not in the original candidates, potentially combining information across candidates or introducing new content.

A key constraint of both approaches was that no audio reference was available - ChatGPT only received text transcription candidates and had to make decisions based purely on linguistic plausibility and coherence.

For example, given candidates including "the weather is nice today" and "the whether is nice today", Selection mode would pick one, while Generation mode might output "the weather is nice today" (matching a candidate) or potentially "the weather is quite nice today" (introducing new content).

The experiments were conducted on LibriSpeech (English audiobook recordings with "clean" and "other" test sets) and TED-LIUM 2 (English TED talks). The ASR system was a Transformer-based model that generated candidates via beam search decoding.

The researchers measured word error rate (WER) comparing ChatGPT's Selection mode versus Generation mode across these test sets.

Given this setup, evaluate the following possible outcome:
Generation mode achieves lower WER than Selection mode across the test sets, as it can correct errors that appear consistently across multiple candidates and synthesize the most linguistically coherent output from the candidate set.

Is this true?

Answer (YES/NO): NO